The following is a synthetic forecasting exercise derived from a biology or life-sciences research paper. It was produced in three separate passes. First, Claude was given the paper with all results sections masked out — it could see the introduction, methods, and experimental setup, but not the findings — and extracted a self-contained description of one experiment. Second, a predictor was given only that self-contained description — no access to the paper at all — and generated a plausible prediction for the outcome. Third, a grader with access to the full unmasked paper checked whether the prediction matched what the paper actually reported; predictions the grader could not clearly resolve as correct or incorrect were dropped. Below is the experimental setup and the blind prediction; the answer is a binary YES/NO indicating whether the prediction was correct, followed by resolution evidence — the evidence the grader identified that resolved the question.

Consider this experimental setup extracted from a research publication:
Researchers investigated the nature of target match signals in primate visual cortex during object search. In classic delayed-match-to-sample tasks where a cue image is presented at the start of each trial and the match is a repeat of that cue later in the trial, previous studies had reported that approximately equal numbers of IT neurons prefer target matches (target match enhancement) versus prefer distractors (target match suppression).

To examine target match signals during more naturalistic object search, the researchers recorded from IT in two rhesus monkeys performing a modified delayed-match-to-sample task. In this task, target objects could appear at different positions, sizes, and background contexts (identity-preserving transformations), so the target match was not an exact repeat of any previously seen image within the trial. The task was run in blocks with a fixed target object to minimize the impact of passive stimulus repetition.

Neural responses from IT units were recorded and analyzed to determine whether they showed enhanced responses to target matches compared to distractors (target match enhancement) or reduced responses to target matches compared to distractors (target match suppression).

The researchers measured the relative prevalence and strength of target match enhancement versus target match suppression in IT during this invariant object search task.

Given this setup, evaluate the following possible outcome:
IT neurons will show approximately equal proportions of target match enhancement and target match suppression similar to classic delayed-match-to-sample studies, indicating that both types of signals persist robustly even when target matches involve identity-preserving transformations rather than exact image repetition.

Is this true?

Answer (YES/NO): NO